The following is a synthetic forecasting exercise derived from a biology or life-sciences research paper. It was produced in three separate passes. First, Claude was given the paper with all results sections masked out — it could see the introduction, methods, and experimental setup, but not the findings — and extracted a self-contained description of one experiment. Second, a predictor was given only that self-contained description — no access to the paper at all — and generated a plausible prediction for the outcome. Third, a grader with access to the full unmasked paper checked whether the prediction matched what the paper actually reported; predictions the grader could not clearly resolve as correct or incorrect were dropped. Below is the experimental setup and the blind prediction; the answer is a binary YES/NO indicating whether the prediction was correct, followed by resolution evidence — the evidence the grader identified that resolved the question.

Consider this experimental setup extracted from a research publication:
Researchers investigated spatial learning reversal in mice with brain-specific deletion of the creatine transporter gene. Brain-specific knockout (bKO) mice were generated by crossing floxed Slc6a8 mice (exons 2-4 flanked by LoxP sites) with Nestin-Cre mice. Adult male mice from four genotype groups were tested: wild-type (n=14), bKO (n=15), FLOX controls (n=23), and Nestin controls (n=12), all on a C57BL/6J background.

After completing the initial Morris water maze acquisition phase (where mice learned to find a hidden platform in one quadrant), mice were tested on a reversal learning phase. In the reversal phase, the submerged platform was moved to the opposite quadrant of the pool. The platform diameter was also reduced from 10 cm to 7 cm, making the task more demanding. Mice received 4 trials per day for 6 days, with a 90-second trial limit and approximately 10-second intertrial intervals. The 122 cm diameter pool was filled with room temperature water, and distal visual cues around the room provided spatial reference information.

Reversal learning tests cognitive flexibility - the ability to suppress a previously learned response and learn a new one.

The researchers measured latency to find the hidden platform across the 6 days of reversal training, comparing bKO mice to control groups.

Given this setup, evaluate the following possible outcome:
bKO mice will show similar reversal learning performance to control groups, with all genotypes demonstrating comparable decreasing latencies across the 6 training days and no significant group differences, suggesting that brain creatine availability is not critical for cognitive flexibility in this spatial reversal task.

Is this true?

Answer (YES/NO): NO